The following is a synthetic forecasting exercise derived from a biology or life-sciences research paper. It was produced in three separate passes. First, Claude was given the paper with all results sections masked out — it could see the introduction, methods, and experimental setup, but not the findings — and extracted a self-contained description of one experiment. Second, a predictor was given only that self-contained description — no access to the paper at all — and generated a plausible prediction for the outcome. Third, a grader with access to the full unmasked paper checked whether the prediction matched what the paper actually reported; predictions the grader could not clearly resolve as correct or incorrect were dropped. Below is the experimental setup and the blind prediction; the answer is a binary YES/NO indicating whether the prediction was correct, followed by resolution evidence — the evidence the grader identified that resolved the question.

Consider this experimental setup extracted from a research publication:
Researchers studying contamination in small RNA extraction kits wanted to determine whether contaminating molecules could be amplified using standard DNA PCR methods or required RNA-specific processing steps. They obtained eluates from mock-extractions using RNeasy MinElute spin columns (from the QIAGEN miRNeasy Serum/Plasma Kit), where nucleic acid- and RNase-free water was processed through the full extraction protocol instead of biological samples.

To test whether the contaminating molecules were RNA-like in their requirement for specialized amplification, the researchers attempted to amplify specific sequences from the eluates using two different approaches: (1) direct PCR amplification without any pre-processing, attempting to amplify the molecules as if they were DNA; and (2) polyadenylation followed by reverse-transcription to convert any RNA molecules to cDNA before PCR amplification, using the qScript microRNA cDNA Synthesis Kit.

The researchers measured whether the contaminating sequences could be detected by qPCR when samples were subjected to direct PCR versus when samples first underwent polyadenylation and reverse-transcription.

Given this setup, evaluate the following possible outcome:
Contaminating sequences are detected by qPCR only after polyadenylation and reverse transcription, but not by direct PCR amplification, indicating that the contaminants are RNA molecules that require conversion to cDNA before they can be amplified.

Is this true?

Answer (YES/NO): YES